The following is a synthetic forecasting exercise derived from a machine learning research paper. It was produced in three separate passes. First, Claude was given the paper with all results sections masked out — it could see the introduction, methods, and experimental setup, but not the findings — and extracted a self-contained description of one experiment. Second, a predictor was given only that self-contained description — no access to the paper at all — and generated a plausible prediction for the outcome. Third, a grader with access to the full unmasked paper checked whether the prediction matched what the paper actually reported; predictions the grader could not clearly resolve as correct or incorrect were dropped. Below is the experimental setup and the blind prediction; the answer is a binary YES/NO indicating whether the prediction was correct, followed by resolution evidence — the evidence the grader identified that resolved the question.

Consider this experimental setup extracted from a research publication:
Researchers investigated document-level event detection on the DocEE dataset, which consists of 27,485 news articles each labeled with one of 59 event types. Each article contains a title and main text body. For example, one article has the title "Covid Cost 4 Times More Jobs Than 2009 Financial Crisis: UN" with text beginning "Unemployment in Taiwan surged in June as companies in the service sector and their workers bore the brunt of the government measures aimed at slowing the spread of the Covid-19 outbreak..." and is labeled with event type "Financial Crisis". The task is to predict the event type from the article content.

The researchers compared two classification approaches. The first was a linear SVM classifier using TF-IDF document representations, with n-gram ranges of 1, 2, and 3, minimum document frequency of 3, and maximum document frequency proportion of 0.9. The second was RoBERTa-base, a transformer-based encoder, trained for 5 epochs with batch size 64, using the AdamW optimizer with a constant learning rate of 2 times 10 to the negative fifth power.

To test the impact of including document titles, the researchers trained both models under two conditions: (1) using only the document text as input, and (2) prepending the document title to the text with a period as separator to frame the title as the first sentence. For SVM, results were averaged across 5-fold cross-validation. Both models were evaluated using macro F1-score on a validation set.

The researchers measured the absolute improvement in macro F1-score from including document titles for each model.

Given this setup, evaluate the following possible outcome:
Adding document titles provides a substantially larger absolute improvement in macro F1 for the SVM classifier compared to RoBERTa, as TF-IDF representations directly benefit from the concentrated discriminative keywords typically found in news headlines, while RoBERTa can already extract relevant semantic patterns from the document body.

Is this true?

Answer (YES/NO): NO